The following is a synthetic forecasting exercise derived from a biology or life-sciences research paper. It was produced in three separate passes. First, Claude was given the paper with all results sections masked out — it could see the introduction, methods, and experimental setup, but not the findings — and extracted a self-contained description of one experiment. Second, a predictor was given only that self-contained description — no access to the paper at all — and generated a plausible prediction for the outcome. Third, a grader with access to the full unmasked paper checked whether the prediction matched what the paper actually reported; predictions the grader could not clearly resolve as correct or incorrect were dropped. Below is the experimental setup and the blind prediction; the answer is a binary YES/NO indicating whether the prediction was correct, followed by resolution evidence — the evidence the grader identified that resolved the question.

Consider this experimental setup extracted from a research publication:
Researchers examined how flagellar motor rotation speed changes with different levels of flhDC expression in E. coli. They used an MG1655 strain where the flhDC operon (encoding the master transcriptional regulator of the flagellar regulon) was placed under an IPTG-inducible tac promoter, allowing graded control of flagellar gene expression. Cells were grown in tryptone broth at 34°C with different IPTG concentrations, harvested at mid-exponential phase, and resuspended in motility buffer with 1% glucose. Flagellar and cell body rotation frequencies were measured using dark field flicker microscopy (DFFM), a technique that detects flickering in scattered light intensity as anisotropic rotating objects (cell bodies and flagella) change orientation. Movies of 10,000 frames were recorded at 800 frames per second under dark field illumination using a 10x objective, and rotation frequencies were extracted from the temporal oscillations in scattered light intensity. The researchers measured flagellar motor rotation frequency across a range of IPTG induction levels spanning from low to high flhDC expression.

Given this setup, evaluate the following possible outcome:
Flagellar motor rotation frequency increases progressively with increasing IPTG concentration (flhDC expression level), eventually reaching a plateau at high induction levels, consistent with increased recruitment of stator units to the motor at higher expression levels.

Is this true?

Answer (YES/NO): NO